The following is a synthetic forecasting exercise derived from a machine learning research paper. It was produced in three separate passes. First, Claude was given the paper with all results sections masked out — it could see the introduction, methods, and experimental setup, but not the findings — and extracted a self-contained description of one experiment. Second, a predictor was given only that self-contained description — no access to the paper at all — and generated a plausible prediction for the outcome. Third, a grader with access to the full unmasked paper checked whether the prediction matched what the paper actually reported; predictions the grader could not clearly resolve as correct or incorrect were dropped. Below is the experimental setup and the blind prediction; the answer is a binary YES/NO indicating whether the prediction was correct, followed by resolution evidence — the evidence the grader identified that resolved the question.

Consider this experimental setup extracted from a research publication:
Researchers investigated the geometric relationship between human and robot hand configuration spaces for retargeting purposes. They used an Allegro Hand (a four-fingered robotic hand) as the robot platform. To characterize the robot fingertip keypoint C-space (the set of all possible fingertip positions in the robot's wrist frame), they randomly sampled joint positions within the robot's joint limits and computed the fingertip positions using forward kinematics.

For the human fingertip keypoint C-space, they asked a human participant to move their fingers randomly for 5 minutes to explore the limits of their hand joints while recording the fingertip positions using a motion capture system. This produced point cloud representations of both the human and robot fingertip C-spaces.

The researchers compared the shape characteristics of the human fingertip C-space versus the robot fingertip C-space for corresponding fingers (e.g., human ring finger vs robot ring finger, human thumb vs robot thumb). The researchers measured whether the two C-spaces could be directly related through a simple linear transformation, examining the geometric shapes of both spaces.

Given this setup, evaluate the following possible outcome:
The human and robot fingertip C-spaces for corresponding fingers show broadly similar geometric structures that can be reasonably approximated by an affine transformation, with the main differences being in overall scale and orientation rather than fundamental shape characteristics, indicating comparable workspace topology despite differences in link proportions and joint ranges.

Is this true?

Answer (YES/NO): NO